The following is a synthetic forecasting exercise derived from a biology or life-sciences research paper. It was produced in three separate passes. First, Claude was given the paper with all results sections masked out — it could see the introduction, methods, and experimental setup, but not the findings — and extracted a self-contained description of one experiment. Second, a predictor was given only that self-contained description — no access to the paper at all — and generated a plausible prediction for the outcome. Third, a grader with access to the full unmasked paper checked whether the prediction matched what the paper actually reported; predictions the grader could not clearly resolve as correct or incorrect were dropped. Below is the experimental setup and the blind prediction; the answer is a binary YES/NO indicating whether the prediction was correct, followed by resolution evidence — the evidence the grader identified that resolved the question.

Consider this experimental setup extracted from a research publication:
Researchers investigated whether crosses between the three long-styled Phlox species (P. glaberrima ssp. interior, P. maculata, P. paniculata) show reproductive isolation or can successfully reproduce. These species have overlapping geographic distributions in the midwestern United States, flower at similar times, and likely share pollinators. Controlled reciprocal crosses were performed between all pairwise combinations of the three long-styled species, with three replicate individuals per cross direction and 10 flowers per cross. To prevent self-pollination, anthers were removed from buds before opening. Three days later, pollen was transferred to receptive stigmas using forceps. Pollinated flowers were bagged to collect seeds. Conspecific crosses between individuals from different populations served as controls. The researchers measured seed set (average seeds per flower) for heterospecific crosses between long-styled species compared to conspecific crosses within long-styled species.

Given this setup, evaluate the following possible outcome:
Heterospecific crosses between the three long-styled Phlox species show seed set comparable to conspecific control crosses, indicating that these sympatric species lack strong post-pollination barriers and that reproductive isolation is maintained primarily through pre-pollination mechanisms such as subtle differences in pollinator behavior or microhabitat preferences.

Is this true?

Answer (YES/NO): NO